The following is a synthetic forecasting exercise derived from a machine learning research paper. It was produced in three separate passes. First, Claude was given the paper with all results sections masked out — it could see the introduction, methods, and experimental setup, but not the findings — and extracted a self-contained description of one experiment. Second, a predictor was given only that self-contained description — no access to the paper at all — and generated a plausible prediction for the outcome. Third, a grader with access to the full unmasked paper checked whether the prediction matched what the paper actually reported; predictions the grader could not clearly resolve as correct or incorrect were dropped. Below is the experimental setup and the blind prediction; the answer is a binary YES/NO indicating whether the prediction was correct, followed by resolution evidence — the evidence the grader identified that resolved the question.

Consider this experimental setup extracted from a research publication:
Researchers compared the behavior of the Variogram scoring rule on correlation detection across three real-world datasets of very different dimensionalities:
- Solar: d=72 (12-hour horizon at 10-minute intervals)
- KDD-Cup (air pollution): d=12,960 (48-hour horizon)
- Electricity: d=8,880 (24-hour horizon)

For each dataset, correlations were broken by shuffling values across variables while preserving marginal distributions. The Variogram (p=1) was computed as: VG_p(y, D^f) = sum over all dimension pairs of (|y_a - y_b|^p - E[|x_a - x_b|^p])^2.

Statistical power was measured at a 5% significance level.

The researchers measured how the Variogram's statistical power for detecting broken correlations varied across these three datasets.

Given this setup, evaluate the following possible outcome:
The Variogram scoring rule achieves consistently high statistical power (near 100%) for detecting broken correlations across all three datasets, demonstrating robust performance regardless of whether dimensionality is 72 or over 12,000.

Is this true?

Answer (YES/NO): NO